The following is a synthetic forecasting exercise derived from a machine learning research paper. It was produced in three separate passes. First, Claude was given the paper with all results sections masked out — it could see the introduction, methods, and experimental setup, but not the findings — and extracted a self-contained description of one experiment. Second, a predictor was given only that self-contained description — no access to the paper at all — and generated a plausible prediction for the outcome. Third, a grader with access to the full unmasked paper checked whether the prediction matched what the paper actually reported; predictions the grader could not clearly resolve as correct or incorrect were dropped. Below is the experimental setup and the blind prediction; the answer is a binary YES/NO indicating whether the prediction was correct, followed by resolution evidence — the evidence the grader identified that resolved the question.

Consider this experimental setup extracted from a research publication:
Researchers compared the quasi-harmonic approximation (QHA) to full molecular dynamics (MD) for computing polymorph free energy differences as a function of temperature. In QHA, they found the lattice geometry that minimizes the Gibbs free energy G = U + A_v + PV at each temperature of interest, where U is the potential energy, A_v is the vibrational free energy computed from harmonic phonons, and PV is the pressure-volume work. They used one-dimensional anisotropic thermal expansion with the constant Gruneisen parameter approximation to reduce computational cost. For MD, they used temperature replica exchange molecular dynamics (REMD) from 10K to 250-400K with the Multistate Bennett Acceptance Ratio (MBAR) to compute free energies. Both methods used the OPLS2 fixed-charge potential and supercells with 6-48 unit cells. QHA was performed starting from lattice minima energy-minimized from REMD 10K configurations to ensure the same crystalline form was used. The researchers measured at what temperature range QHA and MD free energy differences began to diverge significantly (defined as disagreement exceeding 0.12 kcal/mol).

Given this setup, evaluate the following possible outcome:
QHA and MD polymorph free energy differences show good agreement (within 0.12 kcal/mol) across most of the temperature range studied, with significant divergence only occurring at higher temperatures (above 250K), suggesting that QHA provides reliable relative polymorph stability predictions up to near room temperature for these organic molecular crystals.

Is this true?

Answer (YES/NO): NO